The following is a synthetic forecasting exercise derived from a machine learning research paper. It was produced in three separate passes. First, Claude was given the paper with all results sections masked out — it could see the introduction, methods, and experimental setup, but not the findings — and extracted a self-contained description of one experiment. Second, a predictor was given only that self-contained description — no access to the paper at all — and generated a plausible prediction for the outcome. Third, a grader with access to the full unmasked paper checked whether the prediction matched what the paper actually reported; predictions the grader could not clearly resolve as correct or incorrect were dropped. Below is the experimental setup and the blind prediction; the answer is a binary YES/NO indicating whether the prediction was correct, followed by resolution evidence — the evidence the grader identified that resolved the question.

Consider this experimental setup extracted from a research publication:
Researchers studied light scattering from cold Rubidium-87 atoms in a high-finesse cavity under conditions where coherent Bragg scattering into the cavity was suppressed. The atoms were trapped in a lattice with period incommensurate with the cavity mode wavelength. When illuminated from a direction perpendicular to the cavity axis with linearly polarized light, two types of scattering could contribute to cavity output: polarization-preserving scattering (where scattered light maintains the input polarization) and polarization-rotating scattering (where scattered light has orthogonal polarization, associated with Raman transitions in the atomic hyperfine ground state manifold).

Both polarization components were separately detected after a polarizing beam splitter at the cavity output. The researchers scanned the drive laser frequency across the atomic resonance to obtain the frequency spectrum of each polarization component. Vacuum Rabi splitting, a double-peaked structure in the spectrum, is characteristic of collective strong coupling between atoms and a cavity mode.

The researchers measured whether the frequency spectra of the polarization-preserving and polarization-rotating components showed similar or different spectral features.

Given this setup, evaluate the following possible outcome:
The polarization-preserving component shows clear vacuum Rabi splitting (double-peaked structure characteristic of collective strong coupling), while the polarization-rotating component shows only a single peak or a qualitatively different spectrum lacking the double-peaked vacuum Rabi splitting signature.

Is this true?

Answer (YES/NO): NO